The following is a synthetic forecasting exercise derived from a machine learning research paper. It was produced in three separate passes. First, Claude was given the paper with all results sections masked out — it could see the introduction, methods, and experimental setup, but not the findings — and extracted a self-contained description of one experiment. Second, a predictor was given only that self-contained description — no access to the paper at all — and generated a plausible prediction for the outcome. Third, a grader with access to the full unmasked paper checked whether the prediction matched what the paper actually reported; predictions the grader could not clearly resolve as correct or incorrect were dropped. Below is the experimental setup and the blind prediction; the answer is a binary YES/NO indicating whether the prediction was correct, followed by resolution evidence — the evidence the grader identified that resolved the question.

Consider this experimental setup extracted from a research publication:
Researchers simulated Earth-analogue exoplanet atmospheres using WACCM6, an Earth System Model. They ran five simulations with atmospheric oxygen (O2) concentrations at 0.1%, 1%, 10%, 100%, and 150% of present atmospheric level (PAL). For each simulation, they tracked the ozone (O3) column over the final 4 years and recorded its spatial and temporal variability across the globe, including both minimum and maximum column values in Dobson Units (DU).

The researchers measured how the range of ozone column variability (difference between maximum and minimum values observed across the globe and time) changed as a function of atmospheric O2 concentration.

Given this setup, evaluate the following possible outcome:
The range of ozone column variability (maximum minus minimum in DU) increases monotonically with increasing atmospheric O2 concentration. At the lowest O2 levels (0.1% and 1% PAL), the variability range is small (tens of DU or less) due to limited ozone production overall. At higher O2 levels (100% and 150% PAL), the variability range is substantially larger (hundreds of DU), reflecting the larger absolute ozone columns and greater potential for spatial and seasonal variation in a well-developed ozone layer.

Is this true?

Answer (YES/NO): NO